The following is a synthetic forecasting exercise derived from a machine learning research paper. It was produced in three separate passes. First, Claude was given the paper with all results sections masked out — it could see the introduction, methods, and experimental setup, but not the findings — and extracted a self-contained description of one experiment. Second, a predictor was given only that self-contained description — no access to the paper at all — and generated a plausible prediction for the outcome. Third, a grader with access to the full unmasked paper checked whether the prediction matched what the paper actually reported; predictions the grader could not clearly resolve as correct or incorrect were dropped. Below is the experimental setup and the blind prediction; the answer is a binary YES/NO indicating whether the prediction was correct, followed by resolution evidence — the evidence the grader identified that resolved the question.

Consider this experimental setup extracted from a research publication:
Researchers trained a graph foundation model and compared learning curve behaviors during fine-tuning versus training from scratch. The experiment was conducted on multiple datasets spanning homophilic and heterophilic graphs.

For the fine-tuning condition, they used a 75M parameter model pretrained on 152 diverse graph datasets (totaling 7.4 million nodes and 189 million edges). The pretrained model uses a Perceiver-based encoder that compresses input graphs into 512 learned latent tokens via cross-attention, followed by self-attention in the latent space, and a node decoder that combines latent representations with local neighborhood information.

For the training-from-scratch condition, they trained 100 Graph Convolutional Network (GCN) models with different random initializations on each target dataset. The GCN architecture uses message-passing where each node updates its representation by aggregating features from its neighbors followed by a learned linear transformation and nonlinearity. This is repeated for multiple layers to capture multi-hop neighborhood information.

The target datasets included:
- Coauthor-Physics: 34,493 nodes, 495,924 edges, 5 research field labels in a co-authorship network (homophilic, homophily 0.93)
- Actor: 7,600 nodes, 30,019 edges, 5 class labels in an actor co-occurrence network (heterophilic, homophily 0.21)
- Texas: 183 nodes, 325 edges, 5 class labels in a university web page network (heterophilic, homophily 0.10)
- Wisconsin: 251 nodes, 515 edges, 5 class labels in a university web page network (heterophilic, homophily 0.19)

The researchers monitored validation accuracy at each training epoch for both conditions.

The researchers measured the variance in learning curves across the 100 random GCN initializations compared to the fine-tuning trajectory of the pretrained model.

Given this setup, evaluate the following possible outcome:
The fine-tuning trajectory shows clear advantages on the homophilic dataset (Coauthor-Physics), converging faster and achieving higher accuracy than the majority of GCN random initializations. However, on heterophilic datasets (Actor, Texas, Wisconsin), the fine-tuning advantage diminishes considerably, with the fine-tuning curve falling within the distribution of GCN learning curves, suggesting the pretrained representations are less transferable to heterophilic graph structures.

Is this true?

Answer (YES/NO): NO